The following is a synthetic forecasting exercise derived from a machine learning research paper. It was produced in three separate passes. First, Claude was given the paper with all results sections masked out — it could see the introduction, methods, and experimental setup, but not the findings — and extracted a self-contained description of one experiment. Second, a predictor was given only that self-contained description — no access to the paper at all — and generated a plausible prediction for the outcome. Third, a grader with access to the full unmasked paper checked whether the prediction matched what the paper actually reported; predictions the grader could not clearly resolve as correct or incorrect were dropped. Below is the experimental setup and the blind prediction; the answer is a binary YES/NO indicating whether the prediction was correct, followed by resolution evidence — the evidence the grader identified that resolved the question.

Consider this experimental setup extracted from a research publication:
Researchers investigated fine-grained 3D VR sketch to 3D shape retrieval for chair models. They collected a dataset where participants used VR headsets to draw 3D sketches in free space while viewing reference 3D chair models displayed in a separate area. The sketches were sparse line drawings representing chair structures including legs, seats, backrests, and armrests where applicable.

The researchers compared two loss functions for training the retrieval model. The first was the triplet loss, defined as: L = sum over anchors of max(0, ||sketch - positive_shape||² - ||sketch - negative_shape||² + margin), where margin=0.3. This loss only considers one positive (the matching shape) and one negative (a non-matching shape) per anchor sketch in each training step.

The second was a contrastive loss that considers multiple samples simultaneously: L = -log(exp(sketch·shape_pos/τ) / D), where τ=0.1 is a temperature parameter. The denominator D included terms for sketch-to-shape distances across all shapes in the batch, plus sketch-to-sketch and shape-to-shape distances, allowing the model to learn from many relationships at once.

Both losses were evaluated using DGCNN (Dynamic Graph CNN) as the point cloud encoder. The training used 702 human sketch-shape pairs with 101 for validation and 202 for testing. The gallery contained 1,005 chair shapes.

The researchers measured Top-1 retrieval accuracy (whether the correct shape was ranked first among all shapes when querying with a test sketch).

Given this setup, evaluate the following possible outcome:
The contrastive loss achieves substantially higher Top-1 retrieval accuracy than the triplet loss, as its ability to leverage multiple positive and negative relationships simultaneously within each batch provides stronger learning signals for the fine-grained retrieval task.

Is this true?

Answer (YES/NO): NO